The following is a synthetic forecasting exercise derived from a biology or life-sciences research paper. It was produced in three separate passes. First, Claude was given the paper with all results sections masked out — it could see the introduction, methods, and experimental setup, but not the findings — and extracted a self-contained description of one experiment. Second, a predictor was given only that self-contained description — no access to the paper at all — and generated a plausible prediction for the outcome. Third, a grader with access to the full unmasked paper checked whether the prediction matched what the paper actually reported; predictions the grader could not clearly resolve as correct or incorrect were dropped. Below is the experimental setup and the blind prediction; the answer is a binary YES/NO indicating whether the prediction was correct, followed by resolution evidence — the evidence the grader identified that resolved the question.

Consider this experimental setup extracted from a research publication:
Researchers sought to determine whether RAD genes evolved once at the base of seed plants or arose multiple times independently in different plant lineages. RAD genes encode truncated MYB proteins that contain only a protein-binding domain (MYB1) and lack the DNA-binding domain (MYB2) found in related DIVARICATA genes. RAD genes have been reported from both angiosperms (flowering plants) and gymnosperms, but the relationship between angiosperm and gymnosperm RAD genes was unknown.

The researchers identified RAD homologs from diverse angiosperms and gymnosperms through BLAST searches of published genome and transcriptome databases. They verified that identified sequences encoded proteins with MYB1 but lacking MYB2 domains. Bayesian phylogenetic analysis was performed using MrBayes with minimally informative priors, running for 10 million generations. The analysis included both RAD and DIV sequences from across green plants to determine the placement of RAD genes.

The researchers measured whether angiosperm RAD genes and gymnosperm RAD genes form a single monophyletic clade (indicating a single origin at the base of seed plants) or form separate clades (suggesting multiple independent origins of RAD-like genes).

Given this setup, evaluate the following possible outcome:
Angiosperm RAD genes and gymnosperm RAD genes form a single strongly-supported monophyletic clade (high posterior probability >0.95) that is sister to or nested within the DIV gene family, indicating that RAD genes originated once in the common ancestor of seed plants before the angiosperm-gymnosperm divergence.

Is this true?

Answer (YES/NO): NO